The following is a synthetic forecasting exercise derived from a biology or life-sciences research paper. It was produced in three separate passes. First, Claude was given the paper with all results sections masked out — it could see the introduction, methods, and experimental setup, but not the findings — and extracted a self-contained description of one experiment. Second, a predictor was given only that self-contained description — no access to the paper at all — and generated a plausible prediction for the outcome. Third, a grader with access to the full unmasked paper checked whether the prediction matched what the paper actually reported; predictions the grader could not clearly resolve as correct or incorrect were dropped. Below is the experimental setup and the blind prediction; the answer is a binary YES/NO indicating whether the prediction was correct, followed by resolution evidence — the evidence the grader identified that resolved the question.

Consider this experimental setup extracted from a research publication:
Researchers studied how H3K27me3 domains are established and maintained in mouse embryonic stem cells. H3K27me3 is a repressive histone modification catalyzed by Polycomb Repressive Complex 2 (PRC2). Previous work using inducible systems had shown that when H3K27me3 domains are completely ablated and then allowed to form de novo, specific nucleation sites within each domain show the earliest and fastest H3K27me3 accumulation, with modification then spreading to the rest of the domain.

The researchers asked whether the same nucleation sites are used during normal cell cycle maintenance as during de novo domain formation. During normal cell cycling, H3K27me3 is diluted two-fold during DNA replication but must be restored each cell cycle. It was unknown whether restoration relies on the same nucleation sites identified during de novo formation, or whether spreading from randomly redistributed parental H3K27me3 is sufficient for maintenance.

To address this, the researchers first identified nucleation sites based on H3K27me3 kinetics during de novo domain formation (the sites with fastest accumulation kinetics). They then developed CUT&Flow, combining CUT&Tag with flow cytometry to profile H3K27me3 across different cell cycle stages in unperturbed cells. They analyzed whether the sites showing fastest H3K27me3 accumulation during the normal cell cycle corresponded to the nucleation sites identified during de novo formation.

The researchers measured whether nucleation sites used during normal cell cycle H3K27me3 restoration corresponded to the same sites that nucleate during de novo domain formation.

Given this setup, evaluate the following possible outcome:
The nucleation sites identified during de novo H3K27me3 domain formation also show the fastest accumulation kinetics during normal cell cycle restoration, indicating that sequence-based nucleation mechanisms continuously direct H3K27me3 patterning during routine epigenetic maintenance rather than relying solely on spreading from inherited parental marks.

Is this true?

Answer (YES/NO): YES